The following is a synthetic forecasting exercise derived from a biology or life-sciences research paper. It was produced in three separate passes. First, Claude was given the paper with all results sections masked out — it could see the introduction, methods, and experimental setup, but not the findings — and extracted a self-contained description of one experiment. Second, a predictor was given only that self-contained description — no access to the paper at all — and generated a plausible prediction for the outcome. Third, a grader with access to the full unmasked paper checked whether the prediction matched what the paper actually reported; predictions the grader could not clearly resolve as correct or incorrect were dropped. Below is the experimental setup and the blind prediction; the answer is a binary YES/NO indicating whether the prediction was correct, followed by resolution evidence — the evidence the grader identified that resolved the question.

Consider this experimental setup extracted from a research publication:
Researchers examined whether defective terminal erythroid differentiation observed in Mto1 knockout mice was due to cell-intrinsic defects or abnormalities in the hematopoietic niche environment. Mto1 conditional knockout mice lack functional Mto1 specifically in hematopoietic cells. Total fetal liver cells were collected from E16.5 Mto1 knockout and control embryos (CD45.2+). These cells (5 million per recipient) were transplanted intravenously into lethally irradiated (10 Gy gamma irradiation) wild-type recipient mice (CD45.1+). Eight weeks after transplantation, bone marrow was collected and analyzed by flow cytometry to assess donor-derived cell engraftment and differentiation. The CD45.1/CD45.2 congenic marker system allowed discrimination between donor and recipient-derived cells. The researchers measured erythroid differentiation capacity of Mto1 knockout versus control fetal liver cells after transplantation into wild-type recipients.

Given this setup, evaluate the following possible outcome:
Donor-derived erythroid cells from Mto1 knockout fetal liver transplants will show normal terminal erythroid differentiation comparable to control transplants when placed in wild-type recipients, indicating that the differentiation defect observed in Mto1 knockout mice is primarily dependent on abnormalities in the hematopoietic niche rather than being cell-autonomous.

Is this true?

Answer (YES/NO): NO